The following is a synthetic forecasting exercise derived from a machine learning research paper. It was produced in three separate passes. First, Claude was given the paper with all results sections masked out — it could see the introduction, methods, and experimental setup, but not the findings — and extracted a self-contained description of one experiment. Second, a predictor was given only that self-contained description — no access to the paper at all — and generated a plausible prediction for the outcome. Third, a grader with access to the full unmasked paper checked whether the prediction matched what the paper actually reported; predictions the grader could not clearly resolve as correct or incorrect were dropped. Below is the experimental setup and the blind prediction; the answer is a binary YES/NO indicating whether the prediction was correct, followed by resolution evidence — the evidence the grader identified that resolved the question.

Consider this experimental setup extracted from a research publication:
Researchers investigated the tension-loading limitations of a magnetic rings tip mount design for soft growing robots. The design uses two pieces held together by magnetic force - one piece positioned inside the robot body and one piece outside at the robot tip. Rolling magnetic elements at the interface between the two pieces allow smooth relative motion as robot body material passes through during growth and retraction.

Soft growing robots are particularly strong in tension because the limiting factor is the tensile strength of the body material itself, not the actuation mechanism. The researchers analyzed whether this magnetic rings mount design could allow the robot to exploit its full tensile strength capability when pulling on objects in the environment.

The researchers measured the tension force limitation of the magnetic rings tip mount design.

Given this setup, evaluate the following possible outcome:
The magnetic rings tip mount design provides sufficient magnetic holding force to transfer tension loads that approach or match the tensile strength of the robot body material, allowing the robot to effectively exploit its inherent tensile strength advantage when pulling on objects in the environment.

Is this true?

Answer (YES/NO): NO